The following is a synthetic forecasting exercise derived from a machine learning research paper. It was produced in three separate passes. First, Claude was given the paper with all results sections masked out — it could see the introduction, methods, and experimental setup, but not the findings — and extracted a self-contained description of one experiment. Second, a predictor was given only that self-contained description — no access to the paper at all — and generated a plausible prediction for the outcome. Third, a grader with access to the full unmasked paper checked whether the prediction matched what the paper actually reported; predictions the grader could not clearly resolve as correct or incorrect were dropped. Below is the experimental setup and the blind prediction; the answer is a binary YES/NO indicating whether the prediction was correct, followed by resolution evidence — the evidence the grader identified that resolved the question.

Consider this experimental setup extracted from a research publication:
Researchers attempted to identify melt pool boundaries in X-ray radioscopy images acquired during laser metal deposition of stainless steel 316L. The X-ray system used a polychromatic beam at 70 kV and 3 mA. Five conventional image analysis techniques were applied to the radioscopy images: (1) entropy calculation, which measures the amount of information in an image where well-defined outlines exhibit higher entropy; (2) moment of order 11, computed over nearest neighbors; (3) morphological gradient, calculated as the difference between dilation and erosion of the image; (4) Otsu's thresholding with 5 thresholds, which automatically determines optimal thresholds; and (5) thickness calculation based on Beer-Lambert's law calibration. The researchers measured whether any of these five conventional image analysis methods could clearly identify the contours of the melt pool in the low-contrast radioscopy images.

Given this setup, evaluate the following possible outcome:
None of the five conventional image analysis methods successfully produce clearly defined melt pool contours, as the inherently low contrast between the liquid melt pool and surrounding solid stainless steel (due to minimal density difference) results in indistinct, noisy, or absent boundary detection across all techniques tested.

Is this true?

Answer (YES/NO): YES